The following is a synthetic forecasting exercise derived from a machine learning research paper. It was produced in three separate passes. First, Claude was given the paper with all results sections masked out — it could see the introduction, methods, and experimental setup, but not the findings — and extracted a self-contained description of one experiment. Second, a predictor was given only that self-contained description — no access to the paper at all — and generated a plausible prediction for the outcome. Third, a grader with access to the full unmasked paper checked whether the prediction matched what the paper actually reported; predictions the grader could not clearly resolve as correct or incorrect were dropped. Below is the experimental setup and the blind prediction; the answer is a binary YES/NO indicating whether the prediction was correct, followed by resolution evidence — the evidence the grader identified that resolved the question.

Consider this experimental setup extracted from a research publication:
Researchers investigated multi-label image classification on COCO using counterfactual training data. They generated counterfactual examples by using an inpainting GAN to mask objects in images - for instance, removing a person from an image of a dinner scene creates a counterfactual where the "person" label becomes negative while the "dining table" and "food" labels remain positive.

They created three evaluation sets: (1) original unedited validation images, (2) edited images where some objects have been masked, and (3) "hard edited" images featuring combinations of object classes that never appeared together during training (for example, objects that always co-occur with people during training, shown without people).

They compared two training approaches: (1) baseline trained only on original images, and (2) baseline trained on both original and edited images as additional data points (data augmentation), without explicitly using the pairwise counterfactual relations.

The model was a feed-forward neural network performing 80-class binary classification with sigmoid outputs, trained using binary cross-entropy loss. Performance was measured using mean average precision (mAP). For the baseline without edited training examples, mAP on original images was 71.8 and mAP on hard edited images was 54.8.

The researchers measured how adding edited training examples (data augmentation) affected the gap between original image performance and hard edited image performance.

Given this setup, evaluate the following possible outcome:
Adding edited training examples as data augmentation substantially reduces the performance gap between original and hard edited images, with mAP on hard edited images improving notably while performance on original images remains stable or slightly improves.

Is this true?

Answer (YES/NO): NO